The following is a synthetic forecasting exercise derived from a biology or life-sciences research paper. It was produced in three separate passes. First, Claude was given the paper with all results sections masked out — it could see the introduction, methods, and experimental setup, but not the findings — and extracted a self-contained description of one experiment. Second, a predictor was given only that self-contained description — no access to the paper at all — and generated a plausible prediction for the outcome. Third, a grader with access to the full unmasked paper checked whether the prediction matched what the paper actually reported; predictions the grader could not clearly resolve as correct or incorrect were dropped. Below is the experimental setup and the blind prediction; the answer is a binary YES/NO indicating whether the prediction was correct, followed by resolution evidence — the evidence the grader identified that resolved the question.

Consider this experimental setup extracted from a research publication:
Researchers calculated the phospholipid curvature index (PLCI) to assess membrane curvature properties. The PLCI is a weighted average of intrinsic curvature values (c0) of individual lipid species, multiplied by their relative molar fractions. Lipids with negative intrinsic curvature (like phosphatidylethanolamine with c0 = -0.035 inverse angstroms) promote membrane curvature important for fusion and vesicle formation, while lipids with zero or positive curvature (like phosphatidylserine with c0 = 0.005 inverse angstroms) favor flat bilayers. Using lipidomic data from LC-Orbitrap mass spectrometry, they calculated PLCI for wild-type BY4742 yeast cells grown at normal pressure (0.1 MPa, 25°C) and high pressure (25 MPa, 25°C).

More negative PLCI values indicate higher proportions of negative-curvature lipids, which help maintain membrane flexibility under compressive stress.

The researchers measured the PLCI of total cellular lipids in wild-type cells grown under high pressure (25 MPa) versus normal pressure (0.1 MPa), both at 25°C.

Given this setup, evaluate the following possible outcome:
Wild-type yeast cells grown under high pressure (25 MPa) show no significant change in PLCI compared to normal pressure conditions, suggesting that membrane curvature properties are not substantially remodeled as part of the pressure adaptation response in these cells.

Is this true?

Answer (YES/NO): NO